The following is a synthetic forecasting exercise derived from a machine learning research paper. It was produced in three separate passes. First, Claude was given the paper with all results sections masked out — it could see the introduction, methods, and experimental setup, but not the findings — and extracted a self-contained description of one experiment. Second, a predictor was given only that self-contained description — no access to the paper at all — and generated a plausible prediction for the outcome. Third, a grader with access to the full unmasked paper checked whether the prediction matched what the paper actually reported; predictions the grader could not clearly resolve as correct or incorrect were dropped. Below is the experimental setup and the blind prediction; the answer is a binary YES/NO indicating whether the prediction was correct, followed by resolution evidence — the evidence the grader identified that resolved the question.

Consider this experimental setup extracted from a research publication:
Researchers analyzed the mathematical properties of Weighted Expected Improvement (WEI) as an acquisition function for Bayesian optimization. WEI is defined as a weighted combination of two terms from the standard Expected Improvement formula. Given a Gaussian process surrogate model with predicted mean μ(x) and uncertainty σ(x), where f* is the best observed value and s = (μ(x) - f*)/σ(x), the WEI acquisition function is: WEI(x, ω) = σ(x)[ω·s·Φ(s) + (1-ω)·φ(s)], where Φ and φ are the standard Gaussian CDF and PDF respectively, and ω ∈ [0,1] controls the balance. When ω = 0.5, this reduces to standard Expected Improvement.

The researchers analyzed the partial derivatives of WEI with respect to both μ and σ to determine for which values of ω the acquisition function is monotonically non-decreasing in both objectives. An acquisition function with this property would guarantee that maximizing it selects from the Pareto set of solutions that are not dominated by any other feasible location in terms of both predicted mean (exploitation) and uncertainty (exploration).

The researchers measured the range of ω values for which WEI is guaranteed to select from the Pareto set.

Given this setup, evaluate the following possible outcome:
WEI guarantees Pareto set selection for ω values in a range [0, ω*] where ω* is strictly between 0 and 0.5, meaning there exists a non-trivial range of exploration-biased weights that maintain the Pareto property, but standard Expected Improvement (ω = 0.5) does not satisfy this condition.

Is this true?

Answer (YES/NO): NO